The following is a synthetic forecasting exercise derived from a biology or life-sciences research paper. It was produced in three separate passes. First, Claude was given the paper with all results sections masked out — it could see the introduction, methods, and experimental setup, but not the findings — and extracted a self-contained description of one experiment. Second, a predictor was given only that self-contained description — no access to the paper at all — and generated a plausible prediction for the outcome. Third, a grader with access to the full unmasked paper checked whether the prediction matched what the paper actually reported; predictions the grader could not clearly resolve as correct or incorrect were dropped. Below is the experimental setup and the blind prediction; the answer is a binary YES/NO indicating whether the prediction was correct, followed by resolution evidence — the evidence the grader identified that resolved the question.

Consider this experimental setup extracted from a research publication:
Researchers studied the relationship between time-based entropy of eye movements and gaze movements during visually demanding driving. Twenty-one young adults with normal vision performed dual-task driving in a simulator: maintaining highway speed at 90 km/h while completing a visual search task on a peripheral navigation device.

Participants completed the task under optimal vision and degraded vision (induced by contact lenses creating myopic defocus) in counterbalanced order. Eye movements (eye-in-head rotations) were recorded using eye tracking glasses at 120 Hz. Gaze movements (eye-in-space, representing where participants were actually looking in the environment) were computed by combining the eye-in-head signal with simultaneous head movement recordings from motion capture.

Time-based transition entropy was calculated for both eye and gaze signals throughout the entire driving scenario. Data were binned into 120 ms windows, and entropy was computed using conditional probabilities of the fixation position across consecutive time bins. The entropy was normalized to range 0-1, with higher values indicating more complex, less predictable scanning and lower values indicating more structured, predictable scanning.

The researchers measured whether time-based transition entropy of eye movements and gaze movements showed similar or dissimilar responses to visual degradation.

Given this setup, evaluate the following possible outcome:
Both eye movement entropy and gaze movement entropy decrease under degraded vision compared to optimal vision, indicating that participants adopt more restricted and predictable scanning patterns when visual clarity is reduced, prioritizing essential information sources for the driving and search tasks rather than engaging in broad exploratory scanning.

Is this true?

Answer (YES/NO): YES